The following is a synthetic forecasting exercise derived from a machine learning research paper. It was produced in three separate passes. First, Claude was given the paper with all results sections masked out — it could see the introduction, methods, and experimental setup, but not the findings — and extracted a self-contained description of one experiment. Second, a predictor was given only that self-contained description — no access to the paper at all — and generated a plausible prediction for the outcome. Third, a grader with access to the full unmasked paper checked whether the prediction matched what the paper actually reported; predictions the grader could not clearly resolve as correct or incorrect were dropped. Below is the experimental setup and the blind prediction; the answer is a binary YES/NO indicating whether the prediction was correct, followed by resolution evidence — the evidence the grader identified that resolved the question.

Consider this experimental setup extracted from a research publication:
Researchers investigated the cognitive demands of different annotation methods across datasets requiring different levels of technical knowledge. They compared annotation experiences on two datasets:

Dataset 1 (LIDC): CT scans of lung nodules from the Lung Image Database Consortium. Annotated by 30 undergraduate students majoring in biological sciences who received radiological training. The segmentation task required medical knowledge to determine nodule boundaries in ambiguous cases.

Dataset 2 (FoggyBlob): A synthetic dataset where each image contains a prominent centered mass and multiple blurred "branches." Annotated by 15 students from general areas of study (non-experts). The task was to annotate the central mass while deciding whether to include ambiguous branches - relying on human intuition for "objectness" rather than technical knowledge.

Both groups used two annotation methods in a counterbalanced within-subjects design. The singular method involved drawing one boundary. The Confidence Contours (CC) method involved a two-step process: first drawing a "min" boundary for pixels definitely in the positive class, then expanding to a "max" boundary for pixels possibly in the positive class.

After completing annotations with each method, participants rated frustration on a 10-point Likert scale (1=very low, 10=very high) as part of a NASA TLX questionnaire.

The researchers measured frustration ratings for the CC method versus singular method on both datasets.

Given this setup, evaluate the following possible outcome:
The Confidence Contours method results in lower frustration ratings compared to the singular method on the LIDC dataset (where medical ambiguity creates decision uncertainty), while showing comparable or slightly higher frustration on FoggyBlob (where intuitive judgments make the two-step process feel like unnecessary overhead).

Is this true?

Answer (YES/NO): NO